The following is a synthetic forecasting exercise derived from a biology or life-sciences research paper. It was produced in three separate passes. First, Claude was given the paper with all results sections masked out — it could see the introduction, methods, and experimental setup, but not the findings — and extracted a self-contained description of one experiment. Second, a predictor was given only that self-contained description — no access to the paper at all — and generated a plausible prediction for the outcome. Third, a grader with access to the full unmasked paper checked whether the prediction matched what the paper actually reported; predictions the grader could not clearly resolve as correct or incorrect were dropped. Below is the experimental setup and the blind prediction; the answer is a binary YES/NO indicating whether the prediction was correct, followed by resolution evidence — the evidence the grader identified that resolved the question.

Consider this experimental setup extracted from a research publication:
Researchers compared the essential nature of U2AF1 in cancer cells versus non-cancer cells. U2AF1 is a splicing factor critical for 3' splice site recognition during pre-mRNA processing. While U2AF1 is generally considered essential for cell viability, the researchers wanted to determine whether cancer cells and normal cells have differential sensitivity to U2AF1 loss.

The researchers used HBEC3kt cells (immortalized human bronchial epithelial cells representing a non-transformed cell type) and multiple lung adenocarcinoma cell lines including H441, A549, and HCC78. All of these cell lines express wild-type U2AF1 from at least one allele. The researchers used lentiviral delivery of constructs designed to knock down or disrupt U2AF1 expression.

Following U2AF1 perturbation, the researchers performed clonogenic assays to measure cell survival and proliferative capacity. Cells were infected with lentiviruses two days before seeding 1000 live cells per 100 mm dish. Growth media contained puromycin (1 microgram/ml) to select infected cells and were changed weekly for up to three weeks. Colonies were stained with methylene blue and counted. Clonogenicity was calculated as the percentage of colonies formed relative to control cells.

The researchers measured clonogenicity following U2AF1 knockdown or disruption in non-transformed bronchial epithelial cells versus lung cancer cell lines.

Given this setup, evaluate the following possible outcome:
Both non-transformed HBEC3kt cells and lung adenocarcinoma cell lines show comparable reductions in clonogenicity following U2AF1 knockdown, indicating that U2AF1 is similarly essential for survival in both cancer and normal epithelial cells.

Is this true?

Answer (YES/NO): YES